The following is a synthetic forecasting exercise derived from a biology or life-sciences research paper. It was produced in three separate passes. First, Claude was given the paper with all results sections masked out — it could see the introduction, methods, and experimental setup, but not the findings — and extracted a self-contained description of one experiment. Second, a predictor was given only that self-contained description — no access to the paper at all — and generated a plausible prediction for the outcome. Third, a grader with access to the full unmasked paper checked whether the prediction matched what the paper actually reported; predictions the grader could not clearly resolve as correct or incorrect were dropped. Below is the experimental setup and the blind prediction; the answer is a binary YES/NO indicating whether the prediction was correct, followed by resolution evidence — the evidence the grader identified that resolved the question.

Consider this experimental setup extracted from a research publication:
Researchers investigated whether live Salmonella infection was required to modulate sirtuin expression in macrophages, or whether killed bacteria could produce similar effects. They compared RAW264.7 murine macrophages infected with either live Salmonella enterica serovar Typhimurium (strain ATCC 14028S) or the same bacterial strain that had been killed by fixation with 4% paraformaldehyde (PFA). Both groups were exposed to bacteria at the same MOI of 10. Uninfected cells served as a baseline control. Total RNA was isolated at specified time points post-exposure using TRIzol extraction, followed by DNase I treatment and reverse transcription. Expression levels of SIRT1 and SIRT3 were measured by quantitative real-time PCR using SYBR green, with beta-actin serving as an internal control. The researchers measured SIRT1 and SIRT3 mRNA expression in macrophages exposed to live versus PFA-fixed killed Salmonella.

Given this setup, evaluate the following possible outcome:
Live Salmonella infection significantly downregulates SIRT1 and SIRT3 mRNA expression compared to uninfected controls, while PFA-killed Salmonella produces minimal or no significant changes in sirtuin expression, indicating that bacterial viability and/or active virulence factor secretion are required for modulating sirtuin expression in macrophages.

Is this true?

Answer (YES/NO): NO